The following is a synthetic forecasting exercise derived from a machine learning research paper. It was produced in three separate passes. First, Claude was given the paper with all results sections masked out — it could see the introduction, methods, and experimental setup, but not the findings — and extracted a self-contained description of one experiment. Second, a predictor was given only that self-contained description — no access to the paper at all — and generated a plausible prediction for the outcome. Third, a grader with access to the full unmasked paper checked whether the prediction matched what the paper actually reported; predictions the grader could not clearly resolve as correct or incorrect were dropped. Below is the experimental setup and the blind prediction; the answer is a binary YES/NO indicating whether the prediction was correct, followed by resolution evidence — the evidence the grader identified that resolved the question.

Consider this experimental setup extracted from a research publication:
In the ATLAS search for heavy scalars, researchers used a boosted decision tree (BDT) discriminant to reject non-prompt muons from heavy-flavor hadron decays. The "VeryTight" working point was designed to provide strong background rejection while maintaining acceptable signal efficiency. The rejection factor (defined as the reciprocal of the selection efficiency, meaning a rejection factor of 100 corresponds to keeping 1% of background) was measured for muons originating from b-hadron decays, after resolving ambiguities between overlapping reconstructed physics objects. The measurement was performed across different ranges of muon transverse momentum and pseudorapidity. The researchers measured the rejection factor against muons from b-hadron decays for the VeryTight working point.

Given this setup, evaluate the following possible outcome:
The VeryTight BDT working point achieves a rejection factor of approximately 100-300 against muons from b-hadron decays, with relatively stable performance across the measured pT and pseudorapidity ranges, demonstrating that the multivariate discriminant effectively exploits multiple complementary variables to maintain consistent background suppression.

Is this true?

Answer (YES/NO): NO